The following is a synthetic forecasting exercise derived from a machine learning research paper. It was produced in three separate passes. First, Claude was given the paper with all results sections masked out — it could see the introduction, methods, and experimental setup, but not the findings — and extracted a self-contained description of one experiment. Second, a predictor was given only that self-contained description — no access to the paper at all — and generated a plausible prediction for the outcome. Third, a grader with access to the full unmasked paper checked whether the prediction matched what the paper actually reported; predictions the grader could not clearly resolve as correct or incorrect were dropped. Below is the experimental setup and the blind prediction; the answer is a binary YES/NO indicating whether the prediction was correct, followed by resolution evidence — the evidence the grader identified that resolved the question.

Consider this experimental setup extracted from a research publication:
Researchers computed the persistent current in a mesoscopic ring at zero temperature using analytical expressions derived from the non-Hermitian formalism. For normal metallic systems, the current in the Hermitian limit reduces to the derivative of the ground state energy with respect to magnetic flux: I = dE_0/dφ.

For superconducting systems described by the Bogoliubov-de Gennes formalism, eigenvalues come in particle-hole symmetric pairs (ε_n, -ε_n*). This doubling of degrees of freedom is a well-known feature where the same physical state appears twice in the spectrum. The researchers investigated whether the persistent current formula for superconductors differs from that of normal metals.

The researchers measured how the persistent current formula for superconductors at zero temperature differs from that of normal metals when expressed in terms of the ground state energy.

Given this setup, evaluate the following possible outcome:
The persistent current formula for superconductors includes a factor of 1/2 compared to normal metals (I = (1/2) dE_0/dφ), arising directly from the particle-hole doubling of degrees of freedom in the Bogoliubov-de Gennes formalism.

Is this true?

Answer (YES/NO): NO